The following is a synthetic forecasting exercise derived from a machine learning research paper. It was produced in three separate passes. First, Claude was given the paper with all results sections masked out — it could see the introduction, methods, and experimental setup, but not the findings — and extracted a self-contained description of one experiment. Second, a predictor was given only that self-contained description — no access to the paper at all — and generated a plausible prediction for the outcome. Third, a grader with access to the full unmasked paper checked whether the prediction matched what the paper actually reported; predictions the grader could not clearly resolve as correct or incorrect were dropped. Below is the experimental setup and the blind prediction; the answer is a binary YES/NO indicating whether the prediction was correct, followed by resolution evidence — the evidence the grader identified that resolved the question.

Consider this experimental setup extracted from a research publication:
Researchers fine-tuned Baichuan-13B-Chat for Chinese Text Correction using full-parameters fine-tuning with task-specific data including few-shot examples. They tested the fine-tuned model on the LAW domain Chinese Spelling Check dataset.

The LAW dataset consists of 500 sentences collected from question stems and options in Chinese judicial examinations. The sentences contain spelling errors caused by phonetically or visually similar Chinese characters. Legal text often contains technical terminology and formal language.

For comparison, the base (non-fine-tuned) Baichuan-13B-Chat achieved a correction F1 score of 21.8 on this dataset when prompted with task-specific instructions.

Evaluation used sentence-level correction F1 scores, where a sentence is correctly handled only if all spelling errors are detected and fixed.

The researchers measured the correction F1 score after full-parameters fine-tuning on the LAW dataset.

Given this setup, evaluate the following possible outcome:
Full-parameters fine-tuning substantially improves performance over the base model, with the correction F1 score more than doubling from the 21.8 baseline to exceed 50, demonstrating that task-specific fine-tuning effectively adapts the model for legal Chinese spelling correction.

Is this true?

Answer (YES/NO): YES